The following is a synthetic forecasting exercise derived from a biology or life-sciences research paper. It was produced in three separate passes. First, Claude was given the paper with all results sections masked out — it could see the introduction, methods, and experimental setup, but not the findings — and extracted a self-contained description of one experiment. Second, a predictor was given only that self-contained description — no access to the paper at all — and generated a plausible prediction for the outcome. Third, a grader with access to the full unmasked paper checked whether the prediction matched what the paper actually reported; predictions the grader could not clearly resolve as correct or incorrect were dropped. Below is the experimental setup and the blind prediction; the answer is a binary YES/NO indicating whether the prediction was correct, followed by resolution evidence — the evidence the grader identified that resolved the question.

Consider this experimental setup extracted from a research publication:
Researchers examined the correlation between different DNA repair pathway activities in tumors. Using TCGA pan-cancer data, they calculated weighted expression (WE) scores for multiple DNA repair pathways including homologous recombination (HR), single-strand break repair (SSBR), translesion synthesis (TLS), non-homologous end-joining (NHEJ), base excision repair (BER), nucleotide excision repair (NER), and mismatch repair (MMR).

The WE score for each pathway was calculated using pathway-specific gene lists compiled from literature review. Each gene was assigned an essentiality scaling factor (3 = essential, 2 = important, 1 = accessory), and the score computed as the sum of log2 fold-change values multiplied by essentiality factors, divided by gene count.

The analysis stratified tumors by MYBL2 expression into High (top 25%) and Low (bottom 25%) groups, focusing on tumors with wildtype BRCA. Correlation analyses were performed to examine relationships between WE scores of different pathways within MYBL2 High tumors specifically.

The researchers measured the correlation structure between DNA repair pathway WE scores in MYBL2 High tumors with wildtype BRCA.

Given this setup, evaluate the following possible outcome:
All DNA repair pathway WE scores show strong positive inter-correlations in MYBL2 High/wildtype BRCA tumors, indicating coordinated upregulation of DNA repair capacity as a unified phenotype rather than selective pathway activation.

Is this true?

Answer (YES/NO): NO